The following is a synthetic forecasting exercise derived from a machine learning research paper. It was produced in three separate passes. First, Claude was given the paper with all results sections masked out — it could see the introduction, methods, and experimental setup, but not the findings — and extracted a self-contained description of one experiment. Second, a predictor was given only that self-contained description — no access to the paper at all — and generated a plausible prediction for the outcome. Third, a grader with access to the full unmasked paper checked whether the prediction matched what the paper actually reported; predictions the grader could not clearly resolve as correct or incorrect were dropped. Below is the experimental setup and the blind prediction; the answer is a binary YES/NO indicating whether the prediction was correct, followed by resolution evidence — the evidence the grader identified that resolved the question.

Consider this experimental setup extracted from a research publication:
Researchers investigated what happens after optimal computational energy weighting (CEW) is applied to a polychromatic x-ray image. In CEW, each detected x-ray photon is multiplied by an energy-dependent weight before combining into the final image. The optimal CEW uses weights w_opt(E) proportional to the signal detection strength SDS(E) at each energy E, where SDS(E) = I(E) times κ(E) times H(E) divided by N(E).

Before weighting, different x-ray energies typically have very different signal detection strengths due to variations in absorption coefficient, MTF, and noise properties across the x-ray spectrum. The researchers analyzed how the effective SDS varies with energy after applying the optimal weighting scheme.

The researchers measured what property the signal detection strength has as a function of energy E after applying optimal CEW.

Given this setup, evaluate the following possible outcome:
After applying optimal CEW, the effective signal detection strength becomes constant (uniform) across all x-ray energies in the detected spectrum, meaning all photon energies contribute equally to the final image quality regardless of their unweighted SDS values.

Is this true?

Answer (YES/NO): YES